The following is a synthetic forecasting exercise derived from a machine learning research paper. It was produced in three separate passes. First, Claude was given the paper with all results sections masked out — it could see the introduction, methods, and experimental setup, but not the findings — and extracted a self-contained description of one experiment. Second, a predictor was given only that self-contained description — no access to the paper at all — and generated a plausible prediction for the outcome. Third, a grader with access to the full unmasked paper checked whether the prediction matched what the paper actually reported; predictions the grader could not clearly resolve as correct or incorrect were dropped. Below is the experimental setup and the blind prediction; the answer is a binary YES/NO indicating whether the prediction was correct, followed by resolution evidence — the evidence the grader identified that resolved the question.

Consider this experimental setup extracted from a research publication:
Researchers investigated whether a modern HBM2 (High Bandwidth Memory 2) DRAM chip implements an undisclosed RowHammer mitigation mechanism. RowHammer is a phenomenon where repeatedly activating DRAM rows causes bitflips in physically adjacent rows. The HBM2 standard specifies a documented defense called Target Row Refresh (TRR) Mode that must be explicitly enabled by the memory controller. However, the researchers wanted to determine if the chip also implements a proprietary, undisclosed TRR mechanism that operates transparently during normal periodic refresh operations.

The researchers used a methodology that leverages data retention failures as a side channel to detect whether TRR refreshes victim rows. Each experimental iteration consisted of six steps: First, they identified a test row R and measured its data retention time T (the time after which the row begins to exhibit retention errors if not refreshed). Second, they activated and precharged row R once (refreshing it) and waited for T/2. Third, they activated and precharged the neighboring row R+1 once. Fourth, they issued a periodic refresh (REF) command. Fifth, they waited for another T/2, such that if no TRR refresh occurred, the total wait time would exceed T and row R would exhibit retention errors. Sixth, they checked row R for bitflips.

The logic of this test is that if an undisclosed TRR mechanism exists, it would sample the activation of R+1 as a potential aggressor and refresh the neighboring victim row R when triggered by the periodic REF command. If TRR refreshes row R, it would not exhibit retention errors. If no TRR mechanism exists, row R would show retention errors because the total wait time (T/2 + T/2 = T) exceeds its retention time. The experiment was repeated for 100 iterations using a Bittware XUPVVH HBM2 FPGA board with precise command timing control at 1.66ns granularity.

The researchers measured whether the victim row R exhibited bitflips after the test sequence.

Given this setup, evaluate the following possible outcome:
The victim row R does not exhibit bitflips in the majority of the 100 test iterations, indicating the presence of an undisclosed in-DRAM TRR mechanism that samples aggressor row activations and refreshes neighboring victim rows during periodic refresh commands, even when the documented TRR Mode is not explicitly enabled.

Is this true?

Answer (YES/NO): NO